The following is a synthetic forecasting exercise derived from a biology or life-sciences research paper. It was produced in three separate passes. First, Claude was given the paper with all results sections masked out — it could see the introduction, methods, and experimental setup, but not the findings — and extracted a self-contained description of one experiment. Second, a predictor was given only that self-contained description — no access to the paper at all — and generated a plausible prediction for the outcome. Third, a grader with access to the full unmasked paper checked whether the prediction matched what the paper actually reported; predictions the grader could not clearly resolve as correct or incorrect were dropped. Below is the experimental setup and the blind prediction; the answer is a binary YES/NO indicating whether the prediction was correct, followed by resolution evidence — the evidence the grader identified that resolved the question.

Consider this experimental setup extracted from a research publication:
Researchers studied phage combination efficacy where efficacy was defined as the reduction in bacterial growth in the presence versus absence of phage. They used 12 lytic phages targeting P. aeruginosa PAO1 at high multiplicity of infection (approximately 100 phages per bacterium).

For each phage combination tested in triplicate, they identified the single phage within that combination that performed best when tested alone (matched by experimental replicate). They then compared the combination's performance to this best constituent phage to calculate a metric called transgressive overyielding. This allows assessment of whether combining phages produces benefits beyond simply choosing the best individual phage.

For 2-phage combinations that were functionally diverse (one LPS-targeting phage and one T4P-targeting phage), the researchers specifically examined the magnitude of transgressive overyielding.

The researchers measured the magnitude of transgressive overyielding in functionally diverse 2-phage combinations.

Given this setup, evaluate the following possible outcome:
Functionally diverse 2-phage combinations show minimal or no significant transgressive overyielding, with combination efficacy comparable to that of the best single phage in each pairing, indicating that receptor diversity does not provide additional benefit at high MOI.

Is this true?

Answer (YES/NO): NO